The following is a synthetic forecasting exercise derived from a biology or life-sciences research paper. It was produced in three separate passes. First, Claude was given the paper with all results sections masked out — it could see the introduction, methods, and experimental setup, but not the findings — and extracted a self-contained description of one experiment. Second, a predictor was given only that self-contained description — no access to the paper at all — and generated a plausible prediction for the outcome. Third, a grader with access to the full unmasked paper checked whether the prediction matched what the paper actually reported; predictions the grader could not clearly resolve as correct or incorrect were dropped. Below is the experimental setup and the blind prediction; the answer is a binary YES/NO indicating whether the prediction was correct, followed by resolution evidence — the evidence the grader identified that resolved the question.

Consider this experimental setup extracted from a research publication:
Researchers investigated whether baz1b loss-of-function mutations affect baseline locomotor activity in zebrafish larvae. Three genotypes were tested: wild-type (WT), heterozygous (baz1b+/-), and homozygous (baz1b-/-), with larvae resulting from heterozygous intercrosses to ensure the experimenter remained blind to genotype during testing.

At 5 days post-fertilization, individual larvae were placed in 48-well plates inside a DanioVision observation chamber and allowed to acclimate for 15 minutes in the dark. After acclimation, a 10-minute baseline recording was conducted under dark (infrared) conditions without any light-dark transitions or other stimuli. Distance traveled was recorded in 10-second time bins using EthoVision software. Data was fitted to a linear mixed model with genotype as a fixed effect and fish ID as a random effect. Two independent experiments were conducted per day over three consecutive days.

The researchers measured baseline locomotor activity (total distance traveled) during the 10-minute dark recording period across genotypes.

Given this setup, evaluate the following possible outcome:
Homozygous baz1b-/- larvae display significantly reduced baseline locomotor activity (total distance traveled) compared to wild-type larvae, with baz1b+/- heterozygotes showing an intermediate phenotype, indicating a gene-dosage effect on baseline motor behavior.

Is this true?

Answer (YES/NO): NO